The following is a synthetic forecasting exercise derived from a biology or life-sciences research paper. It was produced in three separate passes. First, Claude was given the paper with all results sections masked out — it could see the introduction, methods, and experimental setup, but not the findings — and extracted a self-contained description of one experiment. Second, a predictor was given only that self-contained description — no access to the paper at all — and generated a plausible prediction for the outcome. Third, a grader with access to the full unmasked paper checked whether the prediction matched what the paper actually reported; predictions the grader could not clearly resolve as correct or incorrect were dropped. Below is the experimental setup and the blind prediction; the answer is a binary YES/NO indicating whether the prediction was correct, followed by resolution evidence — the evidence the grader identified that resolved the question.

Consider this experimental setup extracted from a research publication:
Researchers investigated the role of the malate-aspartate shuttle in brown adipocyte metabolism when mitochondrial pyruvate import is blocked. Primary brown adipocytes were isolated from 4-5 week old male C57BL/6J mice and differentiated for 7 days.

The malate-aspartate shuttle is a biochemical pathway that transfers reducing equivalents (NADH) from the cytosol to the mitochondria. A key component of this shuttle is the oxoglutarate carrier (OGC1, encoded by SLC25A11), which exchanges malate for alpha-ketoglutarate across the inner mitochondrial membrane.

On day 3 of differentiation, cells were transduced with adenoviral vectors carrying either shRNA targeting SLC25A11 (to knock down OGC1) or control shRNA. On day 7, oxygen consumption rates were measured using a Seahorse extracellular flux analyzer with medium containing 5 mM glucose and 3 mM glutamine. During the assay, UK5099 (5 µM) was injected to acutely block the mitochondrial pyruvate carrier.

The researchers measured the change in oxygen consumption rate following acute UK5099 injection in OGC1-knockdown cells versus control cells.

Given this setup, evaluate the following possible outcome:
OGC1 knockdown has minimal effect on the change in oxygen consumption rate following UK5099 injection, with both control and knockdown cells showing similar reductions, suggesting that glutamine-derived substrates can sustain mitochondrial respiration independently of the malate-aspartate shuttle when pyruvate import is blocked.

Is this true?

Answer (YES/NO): NO